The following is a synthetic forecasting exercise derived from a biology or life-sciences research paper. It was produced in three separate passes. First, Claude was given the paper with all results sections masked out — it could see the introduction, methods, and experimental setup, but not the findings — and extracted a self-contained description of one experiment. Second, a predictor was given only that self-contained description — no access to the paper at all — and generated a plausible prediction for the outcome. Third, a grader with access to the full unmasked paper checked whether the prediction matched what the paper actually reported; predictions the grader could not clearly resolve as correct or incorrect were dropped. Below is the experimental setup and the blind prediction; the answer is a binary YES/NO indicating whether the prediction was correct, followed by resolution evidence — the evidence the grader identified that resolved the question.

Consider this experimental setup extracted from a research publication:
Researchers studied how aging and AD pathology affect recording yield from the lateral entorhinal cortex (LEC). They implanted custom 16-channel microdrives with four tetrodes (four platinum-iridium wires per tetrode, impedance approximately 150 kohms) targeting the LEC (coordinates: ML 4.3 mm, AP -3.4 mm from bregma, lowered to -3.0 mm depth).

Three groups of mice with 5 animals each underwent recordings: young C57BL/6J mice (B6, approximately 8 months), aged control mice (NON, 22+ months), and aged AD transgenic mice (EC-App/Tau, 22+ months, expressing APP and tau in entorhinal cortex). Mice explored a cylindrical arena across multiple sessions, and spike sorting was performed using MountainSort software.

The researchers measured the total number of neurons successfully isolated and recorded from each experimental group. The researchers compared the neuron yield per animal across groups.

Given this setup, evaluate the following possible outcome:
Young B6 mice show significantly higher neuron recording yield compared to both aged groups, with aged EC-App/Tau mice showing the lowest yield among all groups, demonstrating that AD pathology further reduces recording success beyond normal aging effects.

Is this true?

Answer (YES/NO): NO